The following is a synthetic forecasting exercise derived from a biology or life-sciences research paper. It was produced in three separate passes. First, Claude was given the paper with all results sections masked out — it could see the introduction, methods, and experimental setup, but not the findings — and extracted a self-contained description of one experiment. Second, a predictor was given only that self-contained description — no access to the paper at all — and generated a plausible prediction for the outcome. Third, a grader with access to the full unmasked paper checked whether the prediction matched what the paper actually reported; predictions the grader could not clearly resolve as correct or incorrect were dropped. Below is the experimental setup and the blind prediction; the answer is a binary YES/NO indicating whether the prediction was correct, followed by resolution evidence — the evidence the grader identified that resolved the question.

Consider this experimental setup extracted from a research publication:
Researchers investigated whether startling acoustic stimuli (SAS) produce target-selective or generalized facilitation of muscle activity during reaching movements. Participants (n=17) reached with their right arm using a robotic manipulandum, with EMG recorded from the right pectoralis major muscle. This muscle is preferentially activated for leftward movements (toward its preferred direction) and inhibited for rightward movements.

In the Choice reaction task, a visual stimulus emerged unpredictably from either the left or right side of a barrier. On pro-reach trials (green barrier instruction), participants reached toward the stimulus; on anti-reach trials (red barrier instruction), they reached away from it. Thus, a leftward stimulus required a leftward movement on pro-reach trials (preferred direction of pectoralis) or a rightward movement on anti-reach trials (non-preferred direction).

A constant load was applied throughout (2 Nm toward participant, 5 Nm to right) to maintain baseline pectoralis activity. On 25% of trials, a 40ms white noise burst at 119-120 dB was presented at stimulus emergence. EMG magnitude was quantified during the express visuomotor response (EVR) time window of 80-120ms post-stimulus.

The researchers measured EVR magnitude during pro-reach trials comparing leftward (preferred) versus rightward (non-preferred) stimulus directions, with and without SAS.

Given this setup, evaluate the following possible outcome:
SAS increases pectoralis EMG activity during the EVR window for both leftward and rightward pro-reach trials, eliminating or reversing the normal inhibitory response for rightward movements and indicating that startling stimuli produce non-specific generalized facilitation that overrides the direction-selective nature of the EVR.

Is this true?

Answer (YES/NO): NO